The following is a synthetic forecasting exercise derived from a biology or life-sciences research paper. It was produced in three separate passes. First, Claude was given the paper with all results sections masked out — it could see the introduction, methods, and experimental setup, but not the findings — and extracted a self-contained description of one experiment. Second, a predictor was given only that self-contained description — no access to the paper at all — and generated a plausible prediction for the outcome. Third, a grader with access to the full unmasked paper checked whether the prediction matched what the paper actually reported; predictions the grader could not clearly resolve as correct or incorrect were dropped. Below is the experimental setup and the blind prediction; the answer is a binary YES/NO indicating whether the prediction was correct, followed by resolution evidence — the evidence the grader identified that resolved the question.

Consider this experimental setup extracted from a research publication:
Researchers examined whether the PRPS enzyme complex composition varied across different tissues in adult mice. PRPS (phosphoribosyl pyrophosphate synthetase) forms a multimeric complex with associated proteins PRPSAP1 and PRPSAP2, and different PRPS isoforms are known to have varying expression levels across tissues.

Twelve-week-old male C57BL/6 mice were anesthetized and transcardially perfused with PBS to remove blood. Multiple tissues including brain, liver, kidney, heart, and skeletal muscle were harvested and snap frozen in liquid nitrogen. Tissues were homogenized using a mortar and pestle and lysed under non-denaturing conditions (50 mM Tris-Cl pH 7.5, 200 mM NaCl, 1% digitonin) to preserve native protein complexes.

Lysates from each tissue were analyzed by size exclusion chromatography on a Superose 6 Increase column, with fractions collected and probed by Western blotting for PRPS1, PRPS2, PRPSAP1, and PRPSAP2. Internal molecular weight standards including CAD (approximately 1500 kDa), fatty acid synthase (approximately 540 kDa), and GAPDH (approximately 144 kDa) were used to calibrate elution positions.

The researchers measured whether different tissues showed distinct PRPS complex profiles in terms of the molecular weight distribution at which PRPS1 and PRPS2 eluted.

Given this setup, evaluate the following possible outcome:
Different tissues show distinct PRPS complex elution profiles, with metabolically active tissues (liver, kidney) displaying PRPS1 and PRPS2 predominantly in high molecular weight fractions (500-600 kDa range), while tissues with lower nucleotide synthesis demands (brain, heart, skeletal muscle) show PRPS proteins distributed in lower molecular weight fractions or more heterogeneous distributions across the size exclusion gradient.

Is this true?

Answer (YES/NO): NO